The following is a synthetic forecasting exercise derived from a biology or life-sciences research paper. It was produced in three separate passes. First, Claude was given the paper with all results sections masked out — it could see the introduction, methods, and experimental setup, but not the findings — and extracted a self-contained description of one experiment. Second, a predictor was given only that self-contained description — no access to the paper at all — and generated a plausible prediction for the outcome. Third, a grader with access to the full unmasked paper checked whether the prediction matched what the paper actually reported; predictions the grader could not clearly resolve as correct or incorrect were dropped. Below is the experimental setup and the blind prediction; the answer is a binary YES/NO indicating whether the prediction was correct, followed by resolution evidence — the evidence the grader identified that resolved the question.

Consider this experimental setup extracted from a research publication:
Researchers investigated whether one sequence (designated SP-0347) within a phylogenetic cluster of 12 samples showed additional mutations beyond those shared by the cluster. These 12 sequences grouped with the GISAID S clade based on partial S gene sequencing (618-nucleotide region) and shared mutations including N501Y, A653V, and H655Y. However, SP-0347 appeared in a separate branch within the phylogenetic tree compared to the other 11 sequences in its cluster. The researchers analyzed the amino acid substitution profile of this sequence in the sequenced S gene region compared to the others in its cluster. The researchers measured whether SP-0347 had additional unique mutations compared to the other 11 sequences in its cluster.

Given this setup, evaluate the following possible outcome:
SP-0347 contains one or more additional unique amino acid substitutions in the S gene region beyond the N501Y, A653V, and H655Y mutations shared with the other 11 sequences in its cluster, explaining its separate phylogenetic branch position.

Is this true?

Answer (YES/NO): YES